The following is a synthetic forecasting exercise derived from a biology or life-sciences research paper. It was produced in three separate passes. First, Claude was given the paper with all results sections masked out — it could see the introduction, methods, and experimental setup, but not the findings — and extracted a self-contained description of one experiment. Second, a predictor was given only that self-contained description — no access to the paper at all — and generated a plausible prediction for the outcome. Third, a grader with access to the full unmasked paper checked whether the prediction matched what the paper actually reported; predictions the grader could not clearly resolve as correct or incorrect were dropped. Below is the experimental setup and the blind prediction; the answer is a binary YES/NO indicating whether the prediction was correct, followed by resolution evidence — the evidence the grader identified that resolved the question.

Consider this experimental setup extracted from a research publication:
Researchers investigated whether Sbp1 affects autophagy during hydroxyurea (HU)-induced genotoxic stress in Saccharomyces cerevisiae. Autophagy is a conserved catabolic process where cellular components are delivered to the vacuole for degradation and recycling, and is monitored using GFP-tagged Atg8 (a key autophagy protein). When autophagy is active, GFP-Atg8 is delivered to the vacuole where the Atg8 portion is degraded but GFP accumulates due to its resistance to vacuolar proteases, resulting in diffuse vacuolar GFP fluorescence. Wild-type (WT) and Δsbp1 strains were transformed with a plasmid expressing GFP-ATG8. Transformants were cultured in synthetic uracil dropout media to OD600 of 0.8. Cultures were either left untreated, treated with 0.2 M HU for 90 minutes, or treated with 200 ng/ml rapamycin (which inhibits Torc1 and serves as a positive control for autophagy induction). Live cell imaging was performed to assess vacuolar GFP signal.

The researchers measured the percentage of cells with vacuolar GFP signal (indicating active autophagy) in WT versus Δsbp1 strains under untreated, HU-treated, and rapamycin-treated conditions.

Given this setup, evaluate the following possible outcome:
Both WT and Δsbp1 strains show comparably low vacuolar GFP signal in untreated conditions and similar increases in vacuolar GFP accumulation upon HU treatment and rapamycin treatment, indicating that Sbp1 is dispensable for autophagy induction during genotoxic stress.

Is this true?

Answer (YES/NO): NO